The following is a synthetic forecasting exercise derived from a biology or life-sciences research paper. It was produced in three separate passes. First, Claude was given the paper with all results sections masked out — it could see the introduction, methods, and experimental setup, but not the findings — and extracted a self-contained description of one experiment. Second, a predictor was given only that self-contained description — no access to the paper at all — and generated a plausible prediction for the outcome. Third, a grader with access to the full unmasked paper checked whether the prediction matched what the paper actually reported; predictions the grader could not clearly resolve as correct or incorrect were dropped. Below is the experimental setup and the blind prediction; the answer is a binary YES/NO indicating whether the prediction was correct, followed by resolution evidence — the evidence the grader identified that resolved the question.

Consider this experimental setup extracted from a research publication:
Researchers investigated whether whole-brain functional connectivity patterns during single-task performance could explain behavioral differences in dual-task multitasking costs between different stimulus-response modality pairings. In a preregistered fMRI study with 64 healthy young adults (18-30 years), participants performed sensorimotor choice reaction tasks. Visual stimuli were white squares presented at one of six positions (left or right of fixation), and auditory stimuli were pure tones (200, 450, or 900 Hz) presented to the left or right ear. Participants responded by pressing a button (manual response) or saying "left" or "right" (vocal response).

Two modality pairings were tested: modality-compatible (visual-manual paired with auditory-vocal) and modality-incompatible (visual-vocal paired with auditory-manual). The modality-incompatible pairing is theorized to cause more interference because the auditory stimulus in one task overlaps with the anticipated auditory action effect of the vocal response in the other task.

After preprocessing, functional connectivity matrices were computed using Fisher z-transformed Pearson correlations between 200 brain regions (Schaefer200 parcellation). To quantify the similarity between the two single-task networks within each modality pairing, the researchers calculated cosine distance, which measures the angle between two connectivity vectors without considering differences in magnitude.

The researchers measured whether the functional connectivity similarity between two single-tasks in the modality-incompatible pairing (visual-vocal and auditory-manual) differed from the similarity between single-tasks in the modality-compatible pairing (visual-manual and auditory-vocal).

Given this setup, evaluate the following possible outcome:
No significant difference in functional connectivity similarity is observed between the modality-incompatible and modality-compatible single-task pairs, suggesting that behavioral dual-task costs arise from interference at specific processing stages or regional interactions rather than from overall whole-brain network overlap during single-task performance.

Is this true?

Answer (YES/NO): YES